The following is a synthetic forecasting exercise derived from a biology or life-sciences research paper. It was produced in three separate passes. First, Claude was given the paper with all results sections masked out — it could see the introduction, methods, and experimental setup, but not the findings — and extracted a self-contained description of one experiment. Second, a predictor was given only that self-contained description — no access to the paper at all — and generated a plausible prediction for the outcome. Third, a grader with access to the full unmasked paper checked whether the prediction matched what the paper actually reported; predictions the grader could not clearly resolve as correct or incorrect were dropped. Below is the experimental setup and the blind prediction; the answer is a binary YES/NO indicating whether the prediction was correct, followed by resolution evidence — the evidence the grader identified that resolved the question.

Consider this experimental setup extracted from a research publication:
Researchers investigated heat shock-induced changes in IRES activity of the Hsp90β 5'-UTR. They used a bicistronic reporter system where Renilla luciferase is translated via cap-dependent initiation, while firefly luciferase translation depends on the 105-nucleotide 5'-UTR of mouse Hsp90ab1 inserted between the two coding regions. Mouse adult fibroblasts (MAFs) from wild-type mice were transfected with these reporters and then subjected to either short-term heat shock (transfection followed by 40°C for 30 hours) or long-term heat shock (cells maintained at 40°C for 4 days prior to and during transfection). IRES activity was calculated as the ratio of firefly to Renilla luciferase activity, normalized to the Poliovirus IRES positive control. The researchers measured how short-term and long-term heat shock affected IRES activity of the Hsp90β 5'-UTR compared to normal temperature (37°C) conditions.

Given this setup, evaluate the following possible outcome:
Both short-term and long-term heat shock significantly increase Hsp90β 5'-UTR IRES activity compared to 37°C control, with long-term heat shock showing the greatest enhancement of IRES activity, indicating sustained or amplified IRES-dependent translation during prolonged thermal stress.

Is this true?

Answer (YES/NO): NO